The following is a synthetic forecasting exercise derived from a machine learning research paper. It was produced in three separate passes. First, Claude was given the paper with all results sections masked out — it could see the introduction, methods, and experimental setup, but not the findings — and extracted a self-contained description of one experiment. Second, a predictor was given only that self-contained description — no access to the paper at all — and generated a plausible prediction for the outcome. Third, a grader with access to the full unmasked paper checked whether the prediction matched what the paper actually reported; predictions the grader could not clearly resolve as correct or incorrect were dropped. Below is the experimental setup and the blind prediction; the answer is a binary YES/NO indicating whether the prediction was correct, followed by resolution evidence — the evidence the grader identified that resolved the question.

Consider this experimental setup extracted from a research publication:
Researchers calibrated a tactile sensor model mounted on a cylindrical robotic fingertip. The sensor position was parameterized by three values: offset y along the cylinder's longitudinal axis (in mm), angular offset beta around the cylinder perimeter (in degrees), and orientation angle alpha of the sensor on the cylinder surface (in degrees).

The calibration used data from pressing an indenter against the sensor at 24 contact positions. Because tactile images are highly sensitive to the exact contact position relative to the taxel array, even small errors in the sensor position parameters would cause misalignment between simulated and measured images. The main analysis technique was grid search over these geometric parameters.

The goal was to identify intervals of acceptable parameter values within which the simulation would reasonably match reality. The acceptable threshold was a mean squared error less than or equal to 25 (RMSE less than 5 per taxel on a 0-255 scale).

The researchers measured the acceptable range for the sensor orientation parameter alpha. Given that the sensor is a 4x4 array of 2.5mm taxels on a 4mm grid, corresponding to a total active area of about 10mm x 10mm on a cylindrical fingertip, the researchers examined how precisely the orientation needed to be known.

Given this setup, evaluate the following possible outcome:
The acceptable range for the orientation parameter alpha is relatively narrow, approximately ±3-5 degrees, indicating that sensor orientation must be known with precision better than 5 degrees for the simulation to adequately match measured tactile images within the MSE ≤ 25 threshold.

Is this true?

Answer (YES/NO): NO